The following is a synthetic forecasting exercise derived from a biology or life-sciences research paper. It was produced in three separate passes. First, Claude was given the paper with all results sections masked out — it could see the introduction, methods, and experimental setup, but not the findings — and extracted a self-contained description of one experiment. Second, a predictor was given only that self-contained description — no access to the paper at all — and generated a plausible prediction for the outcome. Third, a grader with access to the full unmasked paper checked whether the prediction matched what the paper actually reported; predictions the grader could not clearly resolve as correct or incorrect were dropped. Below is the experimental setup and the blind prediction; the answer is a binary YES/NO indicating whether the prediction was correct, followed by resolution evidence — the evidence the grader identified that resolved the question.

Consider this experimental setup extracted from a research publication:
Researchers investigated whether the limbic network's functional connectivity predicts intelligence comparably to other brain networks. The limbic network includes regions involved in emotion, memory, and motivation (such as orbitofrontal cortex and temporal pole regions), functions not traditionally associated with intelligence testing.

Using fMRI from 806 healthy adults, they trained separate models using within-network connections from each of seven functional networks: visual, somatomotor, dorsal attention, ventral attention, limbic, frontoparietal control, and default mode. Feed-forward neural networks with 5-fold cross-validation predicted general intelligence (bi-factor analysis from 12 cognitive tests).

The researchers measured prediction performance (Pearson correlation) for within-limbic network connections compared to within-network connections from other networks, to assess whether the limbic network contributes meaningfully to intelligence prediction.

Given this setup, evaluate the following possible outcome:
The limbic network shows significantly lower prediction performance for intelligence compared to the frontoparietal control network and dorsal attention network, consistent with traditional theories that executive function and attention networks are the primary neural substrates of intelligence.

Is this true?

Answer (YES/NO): YES